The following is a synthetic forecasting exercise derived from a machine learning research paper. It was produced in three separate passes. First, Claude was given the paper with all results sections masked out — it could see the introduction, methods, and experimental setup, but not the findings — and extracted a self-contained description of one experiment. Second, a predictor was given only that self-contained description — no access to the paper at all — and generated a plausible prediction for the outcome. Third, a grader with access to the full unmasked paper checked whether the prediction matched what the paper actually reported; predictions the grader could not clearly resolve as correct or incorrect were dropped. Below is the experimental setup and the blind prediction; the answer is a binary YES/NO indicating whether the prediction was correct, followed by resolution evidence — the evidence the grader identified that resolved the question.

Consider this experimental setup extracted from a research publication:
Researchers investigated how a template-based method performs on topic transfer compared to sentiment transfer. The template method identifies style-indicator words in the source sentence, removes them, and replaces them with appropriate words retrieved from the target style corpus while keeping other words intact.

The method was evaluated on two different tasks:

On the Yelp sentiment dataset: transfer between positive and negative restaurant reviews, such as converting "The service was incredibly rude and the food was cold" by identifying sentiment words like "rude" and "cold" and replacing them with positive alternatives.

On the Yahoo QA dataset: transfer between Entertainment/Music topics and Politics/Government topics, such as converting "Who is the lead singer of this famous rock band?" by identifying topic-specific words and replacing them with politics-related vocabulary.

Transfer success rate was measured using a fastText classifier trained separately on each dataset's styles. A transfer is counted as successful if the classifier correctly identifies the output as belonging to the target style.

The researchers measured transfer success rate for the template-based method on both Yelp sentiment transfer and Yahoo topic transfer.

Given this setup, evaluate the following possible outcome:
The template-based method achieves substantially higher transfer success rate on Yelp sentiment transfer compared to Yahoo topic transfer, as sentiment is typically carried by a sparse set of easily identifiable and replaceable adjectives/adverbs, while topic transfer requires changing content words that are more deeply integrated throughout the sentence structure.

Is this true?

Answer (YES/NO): NO